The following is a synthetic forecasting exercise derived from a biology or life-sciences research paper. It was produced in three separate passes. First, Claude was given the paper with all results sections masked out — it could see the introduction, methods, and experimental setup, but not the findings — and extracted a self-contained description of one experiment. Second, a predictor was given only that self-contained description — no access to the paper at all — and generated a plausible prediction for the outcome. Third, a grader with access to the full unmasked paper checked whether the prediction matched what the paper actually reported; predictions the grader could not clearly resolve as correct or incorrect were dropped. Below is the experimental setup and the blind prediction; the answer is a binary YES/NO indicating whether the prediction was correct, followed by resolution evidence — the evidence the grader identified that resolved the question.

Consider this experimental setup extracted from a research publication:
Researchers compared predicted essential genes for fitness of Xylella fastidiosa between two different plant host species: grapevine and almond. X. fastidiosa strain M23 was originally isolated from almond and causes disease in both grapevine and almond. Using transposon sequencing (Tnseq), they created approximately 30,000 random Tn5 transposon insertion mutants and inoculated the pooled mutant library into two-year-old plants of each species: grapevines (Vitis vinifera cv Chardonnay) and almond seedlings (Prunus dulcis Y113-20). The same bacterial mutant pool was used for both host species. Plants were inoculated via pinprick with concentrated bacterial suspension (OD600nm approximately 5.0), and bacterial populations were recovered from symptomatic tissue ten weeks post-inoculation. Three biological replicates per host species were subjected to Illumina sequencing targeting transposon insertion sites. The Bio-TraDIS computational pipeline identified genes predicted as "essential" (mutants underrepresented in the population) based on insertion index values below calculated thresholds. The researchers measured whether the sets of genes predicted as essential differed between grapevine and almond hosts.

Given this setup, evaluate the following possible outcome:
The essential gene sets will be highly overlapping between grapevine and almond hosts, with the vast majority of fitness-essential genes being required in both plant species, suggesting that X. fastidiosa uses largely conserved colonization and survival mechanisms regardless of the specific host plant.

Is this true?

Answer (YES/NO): NO